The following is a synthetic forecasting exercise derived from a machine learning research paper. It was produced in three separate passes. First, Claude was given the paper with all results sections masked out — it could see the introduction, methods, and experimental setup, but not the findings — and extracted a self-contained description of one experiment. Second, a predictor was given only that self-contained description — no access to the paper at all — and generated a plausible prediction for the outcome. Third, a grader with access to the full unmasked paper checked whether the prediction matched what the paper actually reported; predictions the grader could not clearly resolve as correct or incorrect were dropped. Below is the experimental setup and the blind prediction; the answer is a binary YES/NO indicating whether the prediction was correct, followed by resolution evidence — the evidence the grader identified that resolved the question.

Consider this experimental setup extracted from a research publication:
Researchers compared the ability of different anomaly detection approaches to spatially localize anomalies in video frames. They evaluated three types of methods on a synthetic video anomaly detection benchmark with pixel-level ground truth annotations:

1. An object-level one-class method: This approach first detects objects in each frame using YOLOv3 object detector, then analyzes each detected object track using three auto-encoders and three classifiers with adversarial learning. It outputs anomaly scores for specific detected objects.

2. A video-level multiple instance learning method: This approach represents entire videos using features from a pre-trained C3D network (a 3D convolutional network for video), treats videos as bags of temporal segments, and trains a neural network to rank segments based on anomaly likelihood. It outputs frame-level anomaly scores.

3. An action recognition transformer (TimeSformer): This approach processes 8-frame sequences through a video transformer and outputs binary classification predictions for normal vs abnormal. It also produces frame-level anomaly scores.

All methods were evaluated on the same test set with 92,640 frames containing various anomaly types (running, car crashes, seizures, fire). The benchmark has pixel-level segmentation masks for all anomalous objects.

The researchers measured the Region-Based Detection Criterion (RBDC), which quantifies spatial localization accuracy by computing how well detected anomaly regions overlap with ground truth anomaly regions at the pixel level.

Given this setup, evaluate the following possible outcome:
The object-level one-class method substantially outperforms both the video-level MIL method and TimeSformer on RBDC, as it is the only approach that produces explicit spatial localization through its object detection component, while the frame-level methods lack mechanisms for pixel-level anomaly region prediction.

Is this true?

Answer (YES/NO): YES